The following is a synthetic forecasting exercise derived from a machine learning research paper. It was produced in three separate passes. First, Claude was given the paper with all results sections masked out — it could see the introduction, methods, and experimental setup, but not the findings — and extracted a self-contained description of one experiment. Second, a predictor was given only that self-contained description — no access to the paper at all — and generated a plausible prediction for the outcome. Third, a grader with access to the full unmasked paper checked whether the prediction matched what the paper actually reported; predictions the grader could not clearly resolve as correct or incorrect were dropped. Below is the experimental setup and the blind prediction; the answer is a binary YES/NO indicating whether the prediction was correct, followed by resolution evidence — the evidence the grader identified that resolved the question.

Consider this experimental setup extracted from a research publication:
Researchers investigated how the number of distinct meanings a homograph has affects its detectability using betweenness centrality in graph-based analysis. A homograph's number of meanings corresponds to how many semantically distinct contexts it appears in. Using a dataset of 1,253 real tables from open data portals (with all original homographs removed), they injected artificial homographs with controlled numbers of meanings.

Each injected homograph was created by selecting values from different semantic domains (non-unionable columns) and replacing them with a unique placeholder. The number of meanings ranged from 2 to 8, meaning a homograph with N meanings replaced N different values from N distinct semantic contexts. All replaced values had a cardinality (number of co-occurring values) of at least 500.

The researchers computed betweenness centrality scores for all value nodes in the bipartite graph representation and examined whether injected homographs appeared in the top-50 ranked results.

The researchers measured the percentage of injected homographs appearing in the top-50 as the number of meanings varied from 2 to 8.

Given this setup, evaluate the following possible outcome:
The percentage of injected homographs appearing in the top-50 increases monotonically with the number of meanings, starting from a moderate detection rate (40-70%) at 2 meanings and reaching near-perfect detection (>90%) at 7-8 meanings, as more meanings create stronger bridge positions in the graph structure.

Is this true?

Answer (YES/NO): NO